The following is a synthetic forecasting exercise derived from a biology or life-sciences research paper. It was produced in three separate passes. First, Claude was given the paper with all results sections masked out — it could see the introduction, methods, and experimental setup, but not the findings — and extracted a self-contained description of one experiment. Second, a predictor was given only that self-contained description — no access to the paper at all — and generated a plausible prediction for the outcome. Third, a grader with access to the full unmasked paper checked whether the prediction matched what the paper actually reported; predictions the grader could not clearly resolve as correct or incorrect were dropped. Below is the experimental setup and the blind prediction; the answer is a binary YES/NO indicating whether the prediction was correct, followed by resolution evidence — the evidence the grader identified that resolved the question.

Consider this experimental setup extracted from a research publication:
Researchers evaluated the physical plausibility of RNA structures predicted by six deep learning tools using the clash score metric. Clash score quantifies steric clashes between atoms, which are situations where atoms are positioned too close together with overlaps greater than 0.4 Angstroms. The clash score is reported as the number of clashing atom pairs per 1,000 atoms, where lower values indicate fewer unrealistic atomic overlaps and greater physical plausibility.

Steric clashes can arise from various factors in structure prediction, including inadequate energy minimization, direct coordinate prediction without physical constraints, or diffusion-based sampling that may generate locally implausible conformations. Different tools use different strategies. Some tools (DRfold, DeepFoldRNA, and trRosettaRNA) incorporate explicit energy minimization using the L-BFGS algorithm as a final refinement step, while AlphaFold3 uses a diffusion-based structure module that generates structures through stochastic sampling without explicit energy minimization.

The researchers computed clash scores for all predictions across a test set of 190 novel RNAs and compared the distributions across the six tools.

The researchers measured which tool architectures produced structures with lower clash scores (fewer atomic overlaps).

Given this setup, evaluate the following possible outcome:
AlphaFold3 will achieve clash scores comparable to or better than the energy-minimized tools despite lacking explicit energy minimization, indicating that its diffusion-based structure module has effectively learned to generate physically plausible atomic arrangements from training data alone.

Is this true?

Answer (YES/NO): NO